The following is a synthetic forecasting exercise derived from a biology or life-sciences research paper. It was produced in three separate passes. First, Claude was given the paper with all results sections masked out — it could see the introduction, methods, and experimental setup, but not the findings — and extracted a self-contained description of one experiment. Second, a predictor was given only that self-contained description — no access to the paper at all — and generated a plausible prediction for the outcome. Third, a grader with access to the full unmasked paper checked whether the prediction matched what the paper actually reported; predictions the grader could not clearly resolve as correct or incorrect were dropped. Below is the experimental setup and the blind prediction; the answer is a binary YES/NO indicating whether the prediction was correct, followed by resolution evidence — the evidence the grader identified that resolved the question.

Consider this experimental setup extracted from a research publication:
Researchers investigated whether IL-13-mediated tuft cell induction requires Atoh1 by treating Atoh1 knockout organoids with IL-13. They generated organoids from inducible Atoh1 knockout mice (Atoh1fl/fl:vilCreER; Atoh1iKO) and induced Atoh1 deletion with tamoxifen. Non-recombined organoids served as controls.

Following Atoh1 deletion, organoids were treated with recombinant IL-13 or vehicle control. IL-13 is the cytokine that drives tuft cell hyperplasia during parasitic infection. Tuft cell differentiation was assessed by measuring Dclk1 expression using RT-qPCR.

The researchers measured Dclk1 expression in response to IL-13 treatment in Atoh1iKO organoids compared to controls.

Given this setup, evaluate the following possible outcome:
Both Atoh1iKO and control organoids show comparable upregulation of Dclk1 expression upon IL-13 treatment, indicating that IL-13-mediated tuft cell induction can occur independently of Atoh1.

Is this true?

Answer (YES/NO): YES